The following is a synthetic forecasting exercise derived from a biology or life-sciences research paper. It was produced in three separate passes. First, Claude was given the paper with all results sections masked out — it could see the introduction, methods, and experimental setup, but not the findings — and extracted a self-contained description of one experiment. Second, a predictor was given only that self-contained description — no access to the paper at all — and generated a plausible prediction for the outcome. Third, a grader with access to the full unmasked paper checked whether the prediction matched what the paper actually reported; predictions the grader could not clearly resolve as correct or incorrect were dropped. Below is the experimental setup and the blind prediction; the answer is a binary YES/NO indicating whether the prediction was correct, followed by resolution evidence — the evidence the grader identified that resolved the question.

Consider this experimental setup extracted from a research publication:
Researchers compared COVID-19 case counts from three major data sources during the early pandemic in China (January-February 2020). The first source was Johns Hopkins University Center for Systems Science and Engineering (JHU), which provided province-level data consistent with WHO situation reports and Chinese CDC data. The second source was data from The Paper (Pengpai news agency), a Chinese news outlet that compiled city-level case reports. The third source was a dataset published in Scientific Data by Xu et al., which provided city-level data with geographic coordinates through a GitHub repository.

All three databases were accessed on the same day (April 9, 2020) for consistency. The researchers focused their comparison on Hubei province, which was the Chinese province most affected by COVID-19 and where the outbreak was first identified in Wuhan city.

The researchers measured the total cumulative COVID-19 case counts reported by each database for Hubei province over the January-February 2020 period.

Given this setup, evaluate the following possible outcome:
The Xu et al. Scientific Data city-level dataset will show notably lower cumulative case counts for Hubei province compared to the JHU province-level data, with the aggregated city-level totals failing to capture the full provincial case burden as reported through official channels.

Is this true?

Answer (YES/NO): YES